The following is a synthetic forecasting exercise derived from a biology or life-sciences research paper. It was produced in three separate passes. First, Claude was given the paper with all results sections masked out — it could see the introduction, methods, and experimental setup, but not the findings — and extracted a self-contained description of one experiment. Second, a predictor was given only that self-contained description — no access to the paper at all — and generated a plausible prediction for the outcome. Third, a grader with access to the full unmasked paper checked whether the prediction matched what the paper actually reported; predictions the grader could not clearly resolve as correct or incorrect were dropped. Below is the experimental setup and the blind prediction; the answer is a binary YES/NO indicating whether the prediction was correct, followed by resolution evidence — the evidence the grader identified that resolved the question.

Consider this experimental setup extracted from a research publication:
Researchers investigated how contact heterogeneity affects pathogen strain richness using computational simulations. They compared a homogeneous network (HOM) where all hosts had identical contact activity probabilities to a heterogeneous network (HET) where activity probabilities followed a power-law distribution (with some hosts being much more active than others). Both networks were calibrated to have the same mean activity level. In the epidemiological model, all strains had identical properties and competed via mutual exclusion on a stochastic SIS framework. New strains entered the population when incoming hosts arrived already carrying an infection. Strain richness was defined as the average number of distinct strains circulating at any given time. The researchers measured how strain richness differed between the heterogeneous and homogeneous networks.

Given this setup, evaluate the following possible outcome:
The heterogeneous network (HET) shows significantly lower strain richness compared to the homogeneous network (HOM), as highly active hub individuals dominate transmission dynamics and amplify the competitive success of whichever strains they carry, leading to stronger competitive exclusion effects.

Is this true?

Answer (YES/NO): YES